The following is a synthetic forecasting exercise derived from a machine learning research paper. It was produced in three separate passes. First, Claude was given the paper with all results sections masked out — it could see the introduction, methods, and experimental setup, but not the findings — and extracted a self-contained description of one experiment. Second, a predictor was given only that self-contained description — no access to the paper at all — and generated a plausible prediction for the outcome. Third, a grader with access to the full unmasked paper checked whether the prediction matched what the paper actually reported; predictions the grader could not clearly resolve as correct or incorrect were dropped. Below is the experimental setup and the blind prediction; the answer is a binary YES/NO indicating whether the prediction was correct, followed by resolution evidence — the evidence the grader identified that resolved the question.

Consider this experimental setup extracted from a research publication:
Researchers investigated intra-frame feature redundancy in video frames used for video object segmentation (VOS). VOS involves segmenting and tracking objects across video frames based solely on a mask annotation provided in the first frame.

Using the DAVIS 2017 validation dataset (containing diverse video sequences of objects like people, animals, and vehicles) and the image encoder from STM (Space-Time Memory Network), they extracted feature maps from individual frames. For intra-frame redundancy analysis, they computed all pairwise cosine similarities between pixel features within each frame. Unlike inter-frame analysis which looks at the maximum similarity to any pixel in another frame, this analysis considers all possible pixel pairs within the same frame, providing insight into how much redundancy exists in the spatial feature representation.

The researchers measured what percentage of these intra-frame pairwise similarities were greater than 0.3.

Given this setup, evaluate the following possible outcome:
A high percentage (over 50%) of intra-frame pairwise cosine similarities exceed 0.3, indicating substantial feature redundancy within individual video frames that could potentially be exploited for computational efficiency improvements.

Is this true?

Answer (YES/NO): YES